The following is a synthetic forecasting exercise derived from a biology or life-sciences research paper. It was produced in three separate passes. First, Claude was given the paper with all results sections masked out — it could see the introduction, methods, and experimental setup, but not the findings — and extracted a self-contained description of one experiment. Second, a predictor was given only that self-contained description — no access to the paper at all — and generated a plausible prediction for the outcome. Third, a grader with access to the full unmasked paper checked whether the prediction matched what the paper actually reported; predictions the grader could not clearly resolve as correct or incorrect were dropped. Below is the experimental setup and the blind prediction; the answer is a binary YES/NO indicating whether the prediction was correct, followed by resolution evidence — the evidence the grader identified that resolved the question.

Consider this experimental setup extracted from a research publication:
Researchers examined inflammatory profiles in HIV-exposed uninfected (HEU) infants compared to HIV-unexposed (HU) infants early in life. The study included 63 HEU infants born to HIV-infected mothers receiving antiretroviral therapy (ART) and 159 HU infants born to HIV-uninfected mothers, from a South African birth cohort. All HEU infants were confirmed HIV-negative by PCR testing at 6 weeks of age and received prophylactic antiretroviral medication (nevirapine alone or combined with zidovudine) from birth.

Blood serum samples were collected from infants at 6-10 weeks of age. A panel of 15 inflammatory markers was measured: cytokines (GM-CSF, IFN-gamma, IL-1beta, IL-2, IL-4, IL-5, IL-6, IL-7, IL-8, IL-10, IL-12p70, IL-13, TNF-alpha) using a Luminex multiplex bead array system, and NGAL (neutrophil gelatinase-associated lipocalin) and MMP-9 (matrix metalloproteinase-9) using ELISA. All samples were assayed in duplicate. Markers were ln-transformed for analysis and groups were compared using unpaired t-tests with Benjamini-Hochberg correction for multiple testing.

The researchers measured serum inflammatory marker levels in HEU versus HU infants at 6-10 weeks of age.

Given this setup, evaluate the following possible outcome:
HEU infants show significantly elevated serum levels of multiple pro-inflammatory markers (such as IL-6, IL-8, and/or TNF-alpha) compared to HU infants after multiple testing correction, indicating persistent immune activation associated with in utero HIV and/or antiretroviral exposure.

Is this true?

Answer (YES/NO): NO